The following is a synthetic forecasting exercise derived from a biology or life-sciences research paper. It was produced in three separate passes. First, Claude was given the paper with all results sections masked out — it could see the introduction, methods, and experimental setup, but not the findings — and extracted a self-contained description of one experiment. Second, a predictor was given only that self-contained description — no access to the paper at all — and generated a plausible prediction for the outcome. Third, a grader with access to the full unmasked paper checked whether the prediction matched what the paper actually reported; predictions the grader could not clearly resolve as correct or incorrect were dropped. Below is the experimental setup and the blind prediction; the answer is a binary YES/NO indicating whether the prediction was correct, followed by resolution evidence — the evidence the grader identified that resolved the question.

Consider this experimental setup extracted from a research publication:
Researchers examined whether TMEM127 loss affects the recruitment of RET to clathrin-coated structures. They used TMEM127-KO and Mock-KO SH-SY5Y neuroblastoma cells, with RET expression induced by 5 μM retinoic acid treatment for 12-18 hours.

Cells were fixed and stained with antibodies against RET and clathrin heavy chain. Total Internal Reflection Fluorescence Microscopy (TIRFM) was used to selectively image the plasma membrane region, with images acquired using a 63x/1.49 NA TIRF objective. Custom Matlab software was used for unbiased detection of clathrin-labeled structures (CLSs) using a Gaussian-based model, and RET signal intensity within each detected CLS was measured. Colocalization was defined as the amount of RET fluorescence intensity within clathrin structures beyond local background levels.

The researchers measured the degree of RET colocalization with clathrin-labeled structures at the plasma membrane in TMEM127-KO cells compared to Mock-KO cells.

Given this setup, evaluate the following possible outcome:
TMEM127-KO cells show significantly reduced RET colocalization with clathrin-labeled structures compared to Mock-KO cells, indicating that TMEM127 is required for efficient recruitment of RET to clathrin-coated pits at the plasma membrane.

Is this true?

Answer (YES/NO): YES